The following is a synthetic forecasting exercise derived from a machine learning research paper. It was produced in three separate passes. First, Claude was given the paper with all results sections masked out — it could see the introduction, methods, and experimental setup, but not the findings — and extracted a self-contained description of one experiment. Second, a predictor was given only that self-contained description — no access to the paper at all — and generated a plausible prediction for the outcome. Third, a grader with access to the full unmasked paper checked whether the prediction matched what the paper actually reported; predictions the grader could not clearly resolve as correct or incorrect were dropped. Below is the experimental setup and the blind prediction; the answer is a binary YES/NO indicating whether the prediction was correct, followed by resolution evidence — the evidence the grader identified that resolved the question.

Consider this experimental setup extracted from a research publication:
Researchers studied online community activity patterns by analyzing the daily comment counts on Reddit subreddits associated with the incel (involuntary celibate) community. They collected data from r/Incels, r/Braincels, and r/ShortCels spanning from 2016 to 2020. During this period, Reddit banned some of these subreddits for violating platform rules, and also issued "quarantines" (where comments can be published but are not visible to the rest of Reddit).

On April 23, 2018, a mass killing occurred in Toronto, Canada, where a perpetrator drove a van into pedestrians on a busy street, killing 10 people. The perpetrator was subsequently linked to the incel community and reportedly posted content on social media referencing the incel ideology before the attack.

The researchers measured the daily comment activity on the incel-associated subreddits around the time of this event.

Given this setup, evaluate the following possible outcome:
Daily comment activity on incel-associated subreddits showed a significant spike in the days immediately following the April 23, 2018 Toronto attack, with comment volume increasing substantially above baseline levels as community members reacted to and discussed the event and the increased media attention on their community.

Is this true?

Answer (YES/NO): NO